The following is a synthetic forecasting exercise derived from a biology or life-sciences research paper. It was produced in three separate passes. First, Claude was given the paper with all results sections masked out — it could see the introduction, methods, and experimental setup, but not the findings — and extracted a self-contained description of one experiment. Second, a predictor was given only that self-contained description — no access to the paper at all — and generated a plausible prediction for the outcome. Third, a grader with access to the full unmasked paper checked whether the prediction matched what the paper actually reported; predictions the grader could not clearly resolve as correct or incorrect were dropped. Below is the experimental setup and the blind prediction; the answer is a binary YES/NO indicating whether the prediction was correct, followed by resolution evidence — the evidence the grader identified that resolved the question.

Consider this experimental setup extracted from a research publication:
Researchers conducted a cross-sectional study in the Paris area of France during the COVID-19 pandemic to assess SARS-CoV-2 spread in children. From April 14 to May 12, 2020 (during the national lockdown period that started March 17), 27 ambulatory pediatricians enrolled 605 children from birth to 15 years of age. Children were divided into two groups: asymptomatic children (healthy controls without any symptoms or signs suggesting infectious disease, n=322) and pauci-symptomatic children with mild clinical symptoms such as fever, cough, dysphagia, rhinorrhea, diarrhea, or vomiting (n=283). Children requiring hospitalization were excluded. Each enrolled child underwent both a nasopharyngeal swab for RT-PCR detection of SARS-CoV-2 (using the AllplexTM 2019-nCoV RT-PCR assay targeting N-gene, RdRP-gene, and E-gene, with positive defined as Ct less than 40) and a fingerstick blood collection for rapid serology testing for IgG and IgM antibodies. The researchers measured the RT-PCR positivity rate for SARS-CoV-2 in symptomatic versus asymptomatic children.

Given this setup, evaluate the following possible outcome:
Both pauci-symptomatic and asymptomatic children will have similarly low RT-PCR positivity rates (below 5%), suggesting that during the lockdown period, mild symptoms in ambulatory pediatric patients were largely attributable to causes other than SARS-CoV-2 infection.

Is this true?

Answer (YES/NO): YES